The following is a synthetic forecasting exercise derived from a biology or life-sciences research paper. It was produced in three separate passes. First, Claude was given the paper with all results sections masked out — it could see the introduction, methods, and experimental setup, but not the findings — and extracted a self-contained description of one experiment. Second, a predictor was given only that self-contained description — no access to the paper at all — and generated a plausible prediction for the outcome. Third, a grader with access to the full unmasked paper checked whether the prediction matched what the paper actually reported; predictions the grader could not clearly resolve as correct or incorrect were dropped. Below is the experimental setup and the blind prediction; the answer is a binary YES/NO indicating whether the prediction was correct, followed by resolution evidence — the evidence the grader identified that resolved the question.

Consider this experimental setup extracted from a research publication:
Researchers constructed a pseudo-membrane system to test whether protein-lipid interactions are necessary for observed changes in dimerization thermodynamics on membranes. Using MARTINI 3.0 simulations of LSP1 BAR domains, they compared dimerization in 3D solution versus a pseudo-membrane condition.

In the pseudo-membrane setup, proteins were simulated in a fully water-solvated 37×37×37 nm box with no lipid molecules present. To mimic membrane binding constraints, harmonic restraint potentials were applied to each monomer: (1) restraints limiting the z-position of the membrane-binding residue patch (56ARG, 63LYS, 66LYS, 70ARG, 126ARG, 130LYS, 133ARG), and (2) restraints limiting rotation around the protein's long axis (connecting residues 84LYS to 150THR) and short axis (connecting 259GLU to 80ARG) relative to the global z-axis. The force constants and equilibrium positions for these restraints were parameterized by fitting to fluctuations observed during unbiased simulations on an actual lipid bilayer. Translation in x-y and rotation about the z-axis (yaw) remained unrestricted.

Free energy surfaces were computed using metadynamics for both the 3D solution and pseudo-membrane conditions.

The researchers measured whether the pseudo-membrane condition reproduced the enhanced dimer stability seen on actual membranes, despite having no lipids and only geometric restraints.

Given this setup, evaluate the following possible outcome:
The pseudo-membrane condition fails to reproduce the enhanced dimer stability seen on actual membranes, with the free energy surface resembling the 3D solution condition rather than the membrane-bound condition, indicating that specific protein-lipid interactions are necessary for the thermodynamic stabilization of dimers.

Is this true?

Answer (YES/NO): NO